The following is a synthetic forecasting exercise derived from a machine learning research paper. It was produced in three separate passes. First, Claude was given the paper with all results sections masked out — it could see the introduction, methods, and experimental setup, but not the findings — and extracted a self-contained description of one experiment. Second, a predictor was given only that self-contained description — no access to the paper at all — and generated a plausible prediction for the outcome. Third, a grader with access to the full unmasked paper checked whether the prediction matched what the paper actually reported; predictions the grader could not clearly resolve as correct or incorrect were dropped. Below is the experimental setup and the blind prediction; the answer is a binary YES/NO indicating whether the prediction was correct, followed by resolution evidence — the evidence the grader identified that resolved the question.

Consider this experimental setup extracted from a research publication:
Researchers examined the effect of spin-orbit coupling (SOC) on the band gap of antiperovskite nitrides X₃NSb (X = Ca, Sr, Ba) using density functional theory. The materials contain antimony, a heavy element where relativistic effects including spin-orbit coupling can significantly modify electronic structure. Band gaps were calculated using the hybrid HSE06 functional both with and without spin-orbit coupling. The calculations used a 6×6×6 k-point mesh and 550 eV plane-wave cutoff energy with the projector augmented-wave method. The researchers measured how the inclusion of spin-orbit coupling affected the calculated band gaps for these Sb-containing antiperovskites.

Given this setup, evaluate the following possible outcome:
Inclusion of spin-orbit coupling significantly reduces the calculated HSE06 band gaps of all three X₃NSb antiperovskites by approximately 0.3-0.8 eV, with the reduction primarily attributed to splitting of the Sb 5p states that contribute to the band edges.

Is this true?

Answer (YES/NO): NO